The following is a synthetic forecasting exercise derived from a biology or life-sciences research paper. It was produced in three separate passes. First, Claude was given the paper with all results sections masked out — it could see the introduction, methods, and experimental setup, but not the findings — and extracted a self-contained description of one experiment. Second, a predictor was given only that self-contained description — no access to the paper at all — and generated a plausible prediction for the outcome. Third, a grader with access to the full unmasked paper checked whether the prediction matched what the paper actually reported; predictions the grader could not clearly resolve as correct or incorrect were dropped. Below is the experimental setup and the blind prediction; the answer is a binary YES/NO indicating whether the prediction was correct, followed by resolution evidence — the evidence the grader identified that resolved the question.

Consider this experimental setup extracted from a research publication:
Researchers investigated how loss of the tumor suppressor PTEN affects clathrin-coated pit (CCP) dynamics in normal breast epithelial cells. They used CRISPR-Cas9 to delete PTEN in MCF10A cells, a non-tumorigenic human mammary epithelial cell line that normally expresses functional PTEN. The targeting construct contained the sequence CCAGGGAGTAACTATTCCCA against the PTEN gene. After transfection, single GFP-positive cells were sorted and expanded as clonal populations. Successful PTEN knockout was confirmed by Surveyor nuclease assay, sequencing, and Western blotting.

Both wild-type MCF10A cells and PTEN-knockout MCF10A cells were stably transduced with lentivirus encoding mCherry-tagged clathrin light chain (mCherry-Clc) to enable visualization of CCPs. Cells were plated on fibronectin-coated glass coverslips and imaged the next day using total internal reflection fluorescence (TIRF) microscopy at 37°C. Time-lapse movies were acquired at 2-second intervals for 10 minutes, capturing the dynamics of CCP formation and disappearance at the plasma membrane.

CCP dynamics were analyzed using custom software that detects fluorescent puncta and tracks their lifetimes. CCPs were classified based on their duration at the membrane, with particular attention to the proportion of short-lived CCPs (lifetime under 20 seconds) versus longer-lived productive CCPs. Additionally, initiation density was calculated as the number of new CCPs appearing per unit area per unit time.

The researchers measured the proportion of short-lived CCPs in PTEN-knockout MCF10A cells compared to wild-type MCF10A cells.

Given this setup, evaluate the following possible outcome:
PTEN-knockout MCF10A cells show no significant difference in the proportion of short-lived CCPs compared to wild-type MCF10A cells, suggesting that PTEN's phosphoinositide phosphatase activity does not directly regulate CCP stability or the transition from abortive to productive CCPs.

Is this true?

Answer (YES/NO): NO